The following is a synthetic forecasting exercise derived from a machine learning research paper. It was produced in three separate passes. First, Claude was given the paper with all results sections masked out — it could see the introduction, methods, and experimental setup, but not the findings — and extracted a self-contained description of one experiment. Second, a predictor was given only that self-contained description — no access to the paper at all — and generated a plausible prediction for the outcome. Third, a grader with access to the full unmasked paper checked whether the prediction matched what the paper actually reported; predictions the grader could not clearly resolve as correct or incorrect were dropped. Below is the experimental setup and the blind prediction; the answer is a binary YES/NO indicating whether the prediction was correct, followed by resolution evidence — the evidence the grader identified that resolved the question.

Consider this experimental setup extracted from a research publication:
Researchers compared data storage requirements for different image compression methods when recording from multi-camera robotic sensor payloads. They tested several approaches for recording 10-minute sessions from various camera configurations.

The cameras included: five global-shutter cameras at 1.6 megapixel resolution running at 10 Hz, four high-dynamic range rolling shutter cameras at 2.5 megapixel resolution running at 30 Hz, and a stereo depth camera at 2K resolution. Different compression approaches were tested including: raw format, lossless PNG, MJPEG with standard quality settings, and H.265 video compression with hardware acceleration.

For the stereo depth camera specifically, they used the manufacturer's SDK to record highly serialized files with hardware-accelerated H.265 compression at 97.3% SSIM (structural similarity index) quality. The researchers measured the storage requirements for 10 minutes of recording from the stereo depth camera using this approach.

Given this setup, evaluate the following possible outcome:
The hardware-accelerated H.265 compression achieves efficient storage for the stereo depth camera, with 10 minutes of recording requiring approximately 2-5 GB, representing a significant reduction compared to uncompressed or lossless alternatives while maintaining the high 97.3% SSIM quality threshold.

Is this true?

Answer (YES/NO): NO